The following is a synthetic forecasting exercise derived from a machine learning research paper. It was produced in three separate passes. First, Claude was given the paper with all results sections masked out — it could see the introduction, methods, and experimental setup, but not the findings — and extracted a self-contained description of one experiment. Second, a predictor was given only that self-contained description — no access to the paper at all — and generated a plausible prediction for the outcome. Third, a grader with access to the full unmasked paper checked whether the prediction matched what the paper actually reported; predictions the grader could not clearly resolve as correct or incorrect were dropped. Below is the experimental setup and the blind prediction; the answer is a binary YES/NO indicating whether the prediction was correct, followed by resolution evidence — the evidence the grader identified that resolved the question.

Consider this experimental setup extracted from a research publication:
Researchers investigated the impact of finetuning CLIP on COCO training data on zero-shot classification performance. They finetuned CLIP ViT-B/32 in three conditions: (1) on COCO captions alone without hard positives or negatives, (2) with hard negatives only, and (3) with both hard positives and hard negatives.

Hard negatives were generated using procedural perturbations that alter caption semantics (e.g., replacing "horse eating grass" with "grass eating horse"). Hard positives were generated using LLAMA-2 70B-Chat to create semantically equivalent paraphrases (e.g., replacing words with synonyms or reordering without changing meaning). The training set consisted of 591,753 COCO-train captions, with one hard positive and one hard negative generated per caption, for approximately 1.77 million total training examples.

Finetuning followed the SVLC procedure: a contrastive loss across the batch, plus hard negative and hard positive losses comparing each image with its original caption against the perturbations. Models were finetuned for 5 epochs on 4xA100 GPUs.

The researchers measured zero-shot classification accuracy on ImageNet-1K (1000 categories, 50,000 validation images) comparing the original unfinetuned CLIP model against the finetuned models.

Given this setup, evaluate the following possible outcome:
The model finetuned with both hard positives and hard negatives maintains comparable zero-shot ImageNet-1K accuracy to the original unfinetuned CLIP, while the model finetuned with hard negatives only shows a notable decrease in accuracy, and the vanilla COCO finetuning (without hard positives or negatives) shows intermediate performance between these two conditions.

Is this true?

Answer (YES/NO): NO